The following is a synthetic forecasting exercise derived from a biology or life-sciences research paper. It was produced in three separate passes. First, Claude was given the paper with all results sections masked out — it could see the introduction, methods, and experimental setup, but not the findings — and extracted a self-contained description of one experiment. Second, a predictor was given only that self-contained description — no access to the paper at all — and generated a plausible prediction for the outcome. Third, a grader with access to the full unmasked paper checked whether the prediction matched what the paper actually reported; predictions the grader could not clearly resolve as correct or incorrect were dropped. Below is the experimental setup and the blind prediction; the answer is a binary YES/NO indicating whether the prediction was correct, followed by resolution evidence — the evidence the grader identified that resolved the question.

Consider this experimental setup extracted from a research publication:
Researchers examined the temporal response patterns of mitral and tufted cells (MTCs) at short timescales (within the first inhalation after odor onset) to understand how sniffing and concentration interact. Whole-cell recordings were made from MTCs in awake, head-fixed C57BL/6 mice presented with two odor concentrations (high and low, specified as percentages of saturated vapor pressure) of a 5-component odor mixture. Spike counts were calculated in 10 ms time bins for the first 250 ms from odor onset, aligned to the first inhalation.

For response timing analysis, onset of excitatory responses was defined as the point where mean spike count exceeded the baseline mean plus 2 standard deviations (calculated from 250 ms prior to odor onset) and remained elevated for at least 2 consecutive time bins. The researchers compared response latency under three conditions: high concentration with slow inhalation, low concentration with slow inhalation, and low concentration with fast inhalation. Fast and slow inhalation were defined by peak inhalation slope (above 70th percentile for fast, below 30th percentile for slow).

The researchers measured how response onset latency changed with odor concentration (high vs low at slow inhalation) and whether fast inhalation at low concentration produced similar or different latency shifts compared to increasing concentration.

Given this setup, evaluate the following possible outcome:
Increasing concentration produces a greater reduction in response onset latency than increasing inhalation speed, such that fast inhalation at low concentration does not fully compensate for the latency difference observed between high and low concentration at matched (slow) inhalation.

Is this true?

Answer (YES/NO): NO